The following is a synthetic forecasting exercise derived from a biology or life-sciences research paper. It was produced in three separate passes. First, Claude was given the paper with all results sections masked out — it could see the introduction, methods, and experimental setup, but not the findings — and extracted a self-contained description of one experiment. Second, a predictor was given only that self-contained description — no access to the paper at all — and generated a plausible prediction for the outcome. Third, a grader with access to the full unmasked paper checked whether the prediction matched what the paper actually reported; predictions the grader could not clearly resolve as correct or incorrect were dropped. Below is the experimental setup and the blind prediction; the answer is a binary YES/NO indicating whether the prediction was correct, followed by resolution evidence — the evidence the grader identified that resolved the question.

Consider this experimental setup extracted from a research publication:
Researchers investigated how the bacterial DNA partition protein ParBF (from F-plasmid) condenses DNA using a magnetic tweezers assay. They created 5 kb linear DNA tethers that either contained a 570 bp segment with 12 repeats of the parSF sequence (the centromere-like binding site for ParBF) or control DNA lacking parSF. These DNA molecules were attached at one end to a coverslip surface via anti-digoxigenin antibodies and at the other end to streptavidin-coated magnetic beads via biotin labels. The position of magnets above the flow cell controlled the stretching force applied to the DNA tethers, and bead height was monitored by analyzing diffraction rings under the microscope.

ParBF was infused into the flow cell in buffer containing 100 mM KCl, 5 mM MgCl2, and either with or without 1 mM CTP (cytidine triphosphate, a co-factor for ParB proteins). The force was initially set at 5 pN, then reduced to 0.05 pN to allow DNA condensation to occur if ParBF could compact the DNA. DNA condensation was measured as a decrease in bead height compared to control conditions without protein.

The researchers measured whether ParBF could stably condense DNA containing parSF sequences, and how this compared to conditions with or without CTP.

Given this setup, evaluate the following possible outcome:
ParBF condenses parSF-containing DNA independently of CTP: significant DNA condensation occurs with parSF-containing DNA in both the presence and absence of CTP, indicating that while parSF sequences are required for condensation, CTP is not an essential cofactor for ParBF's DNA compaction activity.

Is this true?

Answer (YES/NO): NO